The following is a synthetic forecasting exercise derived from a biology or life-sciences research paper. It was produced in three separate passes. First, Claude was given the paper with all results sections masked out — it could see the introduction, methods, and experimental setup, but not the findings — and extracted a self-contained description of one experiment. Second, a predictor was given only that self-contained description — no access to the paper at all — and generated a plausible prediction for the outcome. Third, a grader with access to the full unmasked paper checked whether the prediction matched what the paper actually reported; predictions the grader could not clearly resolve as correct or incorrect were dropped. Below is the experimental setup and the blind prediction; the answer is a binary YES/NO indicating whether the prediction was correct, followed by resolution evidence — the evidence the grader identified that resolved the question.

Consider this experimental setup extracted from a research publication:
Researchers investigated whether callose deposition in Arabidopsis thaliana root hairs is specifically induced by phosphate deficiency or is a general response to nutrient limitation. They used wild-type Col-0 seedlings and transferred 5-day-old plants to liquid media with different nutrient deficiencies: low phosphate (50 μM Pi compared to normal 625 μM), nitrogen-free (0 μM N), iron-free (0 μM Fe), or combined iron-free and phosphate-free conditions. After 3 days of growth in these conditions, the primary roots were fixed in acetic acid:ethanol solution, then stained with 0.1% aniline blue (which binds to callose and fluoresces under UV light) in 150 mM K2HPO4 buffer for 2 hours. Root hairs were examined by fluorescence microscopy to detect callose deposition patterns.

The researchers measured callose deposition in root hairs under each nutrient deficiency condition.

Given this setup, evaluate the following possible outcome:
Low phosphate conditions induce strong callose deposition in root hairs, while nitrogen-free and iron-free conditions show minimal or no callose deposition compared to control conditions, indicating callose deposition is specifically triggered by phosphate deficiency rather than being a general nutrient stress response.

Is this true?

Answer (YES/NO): YES